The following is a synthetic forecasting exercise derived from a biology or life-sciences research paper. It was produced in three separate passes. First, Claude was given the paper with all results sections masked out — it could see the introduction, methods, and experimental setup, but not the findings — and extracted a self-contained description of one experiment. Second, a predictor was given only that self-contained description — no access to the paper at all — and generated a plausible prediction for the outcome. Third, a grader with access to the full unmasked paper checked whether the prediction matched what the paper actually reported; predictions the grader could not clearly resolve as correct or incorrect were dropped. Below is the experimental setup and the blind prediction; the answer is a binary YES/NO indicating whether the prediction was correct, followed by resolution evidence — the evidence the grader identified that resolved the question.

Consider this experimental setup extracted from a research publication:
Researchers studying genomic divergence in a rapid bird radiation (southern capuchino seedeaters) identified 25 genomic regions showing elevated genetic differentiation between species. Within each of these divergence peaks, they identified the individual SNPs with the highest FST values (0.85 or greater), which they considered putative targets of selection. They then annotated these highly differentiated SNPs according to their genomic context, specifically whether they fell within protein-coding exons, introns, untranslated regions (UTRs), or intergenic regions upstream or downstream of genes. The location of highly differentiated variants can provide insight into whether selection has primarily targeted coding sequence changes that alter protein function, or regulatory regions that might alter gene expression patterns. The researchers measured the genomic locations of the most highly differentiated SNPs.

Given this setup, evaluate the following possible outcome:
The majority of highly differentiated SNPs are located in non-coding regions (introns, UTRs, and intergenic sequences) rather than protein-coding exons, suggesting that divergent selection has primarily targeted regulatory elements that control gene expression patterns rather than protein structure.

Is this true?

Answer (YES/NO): YES